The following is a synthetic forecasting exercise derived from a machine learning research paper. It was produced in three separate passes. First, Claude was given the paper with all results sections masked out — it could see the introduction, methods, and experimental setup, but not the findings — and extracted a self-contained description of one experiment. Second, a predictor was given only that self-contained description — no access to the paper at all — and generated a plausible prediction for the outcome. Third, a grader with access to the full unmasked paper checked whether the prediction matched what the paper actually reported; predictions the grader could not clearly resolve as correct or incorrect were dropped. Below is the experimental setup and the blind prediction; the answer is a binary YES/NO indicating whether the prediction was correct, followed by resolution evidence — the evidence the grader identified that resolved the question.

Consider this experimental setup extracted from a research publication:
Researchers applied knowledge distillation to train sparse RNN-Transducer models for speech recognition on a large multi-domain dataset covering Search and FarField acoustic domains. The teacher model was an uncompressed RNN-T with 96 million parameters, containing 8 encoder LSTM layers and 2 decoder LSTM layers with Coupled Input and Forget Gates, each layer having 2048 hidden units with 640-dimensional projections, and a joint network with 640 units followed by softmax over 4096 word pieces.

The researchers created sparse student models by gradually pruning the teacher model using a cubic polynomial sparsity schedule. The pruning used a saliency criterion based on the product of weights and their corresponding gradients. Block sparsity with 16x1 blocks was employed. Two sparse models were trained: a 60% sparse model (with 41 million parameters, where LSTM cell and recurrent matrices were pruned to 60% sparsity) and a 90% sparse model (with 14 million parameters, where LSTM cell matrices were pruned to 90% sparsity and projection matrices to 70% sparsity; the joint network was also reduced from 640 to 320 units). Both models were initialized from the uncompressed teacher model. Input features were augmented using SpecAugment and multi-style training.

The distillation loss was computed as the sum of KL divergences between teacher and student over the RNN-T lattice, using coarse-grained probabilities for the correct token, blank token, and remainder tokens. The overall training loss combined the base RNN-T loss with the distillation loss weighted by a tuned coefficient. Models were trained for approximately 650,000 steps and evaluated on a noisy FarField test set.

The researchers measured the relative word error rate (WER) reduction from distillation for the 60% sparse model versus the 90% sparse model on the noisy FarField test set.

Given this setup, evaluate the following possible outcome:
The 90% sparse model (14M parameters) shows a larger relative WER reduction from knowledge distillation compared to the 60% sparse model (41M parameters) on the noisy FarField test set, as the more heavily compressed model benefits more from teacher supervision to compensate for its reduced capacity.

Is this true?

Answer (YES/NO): YES